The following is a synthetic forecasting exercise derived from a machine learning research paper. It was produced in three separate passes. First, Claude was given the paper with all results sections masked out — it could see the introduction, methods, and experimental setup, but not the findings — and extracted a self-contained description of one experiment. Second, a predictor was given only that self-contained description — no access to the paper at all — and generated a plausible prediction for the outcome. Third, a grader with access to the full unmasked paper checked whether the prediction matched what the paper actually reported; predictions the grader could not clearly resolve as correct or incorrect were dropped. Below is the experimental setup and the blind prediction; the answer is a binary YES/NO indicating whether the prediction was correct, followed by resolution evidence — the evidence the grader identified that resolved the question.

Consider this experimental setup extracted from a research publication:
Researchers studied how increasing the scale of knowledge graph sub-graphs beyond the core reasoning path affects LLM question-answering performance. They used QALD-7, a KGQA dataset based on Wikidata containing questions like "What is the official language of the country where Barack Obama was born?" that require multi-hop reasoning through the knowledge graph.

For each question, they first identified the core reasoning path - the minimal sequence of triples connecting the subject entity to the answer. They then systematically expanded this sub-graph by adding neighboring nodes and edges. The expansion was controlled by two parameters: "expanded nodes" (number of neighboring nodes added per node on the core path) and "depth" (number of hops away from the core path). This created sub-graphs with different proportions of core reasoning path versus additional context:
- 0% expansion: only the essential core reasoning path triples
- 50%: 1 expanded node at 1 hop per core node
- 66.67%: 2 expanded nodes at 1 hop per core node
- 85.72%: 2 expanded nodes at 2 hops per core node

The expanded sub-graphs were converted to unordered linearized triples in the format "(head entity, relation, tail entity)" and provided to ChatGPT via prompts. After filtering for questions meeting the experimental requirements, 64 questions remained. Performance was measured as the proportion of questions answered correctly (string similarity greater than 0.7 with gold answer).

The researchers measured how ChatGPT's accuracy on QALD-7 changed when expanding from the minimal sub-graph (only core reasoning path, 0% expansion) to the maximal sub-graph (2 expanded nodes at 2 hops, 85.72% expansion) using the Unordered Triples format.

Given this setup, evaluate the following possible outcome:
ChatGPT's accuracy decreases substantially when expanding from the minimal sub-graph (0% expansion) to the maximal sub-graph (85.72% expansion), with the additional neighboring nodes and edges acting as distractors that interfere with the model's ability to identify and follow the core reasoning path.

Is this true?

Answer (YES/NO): NO